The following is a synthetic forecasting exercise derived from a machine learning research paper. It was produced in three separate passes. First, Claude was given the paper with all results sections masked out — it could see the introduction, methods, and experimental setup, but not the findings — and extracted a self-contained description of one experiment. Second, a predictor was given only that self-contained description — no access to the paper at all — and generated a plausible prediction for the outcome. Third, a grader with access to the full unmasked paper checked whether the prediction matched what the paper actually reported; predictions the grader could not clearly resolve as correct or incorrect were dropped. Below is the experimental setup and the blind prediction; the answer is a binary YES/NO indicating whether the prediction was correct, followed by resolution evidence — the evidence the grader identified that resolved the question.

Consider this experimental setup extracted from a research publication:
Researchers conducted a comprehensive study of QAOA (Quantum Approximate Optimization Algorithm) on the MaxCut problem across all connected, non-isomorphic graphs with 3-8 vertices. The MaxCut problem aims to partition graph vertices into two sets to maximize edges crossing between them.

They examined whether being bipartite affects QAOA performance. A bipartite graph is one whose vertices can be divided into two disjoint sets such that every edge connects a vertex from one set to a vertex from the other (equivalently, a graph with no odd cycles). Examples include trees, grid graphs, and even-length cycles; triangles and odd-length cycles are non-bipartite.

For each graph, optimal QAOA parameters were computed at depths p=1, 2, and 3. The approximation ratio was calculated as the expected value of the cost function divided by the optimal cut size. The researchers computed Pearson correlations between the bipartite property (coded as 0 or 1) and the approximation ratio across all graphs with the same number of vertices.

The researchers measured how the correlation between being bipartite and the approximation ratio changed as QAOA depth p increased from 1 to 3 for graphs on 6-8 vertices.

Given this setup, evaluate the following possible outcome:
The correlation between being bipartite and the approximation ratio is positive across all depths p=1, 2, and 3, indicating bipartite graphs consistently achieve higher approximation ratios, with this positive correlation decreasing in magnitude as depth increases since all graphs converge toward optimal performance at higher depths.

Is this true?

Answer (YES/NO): NO